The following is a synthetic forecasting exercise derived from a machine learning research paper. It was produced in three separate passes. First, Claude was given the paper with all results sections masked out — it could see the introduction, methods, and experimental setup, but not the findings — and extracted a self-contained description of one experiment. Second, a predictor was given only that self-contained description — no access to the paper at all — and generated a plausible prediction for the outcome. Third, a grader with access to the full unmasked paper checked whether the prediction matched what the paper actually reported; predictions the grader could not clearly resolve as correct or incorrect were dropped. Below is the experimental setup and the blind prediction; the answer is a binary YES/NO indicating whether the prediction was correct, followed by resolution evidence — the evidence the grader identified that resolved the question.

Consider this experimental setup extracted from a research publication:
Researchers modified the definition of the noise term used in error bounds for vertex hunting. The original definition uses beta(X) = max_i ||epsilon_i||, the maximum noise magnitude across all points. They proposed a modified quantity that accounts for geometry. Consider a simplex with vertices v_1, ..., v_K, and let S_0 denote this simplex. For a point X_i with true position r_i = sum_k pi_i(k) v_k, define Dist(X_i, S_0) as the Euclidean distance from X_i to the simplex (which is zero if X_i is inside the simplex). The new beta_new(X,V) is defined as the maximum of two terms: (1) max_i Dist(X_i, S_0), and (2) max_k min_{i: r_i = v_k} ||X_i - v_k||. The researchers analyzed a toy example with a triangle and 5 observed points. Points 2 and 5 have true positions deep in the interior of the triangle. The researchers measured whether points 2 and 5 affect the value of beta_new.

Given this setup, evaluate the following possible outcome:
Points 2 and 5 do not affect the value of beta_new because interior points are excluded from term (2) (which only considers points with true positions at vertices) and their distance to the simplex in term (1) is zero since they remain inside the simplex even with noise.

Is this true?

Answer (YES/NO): YES